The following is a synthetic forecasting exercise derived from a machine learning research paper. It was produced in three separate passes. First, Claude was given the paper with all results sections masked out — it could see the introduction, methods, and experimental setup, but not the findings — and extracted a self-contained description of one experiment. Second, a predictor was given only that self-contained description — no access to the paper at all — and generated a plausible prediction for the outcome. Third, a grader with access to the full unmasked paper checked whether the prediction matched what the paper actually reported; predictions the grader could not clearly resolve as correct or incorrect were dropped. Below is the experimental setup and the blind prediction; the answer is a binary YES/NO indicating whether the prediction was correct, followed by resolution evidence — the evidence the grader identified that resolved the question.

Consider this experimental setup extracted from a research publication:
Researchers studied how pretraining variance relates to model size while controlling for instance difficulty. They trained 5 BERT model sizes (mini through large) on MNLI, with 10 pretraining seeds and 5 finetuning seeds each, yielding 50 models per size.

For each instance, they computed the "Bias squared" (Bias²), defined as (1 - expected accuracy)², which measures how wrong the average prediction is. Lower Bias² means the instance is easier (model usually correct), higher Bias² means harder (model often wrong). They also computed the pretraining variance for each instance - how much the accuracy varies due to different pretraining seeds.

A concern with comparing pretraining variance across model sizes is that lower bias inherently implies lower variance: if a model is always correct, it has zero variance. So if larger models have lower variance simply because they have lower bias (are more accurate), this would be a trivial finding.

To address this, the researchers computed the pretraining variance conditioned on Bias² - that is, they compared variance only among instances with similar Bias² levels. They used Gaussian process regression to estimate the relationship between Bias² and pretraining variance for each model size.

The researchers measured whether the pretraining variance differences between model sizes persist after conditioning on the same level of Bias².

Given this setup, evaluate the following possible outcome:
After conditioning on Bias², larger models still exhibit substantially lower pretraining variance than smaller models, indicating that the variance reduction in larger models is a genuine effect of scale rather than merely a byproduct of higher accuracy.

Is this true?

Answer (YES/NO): YES